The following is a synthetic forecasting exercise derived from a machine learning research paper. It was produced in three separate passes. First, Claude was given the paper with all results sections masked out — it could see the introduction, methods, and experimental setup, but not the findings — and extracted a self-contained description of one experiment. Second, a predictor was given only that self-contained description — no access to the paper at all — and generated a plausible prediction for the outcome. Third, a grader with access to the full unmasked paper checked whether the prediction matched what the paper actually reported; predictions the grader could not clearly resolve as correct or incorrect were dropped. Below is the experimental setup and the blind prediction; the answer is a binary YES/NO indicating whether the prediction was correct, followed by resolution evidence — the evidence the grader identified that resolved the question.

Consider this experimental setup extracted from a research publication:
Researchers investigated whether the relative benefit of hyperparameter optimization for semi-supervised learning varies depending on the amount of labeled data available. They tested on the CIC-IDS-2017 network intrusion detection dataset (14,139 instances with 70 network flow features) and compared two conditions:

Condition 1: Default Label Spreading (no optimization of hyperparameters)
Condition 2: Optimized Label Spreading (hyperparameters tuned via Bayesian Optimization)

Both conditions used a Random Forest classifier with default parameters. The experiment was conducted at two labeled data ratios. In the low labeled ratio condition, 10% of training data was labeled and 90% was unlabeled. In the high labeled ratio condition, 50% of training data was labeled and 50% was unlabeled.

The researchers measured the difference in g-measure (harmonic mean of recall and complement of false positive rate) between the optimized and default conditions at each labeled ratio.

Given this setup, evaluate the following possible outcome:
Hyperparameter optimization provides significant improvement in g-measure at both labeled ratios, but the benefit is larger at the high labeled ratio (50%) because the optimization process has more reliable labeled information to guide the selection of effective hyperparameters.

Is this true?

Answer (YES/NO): NO